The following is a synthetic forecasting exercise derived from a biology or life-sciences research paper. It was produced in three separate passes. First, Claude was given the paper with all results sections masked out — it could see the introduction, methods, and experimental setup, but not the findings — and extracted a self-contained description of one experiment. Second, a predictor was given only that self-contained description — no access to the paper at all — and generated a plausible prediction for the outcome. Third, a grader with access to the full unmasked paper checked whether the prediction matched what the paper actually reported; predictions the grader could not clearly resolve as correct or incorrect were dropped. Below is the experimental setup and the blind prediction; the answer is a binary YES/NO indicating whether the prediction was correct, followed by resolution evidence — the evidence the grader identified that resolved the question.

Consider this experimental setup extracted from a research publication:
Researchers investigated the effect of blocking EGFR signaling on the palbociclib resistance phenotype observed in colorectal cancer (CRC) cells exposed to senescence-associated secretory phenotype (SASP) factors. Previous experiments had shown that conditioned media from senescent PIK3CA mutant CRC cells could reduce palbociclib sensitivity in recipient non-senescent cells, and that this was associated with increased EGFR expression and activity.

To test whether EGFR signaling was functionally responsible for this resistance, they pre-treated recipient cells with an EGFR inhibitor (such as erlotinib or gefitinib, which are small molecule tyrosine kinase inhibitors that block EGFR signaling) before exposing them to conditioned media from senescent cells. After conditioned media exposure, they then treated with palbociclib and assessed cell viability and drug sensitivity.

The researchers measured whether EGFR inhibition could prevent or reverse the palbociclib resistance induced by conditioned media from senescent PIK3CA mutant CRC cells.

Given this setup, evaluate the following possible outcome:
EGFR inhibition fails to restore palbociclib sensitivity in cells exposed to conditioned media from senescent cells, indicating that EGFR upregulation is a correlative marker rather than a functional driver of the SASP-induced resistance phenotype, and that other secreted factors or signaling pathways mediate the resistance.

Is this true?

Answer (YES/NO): NO